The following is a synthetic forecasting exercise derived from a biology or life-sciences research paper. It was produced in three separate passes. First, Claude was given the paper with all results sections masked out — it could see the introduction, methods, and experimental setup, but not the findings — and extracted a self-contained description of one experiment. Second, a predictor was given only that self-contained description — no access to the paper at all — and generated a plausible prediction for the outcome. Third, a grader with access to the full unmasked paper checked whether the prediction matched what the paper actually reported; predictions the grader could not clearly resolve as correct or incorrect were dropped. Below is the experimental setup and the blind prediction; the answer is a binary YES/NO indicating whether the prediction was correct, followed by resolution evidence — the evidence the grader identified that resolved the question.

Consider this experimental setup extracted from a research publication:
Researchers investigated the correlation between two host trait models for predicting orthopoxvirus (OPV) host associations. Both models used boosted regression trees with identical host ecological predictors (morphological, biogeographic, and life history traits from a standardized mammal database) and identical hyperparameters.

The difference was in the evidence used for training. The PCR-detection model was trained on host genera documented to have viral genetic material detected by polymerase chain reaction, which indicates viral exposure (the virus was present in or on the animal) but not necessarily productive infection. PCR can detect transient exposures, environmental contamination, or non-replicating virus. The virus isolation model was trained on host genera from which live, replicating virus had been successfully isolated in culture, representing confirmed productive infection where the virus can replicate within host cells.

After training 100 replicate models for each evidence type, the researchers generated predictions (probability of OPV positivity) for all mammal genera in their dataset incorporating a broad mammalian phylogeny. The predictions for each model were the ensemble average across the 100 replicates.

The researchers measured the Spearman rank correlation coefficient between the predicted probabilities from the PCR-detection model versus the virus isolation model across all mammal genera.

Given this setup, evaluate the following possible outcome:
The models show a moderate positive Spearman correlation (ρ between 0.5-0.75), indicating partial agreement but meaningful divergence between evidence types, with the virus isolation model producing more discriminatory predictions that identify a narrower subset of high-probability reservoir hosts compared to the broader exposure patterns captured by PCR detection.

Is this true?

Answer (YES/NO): YES